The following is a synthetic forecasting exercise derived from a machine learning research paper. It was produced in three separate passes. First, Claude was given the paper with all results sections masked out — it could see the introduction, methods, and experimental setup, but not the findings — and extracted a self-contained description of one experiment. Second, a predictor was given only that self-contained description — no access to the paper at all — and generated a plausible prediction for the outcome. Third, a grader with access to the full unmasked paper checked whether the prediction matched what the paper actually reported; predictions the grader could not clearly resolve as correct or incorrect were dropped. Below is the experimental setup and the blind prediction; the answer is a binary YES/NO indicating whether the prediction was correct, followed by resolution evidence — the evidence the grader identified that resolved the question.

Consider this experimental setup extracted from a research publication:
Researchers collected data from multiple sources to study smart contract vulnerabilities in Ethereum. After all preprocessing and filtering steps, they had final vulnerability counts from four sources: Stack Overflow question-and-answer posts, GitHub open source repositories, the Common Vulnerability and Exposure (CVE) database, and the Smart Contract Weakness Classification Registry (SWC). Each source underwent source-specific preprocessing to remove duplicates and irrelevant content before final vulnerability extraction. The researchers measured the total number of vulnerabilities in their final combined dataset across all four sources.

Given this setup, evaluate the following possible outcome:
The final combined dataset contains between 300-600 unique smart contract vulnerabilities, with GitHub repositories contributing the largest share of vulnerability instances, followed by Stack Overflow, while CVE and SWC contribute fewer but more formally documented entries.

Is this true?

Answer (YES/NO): NO